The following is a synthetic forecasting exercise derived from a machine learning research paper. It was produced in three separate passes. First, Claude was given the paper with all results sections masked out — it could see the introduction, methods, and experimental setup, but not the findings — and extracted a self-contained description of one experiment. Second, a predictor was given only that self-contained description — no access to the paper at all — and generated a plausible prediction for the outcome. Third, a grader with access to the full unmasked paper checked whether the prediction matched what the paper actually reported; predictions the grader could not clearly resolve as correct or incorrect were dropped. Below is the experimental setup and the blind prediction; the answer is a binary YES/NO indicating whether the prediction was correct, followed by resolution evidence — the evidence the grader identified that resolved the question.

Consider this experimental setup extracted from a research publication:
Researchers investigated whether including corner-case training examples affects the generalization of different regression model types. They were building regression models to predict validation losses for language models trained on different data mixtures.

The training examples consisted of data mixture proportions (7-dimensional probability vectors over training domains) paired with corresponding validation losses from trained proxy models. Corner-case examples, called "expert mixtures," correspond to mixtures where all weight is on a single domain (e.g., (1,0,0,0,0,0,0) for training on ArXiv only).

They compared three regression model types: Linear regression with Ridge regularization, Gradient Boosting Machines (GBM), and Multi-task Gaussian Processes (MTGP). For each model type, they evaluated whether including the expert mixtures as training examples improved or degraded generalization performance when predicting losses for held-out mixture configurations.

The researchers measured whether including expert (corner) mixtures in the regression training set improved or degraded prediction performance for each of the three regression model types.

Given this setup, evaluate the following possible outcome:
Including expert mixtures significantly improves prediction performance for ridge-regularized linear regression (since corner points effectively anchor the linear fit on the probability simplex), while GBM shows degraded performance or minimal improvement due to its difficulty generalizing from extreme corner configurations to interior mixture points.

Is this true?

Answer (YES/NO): NO